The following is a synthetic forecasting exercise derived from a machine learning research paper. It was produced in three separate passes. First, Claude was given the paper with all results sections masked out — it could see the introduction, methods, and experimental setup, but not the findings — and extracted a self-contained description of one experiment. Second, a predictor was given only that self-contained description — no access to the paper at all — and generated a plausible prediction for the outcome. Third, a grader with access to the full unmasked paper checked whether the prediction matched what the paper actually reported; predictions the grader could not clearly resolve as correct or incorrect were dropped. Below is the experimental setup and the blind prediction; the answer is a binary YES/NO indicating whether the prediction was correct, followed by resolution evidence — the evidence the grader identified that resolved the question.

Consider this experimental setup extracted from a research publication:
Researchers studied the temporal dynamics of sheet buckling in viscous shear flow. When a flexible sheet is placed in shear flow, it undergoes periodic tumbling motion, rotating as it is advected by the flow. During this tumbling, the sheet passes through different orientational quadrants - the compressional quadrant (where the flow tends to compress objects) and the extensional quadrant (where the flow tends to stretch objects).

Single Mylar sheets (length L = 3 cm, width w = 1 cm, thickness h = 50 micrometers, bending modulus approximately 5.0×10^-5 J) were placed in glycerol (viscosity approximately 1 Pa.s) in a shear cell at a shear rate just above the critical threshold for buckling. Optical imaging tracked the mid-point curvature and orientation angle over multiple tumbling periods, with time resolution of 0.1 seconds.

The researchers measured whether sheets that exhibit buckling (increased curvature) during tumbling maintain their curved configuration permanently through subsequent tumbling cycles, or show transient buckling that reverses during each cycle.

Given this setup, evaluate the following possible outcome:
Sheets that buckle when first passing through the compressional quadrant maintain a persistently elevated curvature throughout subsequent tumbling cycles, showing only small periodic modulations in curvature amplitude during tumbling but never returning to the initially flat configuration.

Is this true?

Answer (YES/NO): NO